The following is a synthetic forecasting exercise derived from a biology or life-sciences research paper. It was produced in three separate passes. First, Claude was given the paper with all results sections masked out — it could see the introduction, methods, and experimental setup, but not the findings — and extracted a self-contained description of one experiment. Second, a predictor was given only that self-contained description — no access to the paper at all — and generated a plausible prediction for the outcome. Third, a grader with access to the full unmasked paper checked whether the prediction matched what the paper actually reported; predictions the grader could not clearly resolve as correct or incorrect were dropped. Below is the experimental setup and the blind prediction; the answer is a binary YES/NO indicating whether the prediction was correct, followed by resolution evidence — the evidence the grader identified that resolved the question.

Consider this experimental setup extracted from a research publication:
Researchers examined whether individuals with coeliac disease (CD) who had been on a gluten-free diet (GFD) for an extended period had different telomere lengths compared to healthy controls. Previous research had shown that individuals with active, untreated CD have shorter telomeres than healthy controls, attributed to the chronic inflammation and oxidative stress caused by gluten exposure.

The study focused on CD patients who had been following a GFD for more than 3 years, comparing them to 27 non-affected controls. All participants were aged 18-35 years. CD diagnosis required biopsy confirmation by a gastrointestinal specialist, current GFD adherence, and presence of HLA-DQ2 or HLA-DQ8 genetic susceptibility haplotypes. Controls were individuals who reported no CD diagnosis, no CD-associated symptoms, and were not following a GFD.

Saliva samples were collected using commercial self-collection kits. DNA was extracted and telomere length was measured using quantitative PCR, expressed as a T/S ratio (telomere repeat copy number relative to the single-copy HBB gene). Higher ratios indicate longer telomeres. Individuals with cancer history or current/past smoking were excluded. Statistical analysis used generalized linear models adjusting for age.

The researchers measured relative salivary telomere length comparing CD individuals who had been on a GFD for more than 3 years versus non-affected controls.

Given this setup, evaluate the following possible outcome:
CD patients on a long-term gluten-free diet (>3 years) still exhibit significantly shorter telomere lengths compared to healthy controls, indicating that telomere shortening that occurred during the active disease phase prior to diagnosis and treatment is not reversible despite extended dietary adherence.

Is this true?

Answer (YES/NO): NO